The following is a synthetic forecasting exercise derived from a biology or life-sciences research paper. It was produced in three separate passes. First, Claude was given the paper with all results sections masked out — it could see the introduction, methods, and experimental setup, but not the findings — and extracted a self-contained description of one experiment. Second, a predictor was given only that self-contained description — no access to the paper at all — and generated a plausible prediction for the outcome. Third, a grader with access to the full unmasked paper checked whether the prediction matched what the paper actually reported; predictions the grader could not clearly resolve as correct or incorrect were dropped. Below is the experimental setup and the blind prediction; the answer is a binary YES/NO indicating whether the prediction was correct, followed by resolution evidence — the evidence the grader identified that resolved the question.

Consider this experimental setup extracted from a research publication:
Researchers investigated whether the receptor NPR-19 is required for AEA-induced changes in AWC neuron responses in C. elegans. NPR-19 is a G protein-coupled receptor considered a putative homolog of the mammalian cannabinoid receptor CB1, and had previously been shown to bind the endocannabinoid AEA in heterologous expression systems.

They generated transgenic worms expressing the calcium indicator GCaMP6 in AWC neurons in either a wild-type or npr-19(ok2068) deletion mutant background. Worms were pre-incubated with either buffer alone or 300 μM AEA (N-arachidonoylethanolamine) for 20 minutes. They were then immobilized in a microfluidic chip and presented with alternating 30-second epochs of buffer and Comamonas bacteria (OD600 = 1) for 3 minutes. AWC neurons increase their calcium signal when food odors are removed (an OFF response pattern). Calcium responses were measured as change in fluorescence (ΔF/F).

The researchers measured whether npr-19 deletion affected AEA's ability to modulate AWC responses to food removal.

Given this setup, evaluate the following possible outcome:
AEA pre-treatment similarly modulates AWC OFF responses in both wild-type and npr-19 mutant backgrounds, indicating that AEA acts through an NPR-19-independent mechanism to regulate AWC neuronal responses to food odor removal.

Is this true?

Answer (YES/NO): NO